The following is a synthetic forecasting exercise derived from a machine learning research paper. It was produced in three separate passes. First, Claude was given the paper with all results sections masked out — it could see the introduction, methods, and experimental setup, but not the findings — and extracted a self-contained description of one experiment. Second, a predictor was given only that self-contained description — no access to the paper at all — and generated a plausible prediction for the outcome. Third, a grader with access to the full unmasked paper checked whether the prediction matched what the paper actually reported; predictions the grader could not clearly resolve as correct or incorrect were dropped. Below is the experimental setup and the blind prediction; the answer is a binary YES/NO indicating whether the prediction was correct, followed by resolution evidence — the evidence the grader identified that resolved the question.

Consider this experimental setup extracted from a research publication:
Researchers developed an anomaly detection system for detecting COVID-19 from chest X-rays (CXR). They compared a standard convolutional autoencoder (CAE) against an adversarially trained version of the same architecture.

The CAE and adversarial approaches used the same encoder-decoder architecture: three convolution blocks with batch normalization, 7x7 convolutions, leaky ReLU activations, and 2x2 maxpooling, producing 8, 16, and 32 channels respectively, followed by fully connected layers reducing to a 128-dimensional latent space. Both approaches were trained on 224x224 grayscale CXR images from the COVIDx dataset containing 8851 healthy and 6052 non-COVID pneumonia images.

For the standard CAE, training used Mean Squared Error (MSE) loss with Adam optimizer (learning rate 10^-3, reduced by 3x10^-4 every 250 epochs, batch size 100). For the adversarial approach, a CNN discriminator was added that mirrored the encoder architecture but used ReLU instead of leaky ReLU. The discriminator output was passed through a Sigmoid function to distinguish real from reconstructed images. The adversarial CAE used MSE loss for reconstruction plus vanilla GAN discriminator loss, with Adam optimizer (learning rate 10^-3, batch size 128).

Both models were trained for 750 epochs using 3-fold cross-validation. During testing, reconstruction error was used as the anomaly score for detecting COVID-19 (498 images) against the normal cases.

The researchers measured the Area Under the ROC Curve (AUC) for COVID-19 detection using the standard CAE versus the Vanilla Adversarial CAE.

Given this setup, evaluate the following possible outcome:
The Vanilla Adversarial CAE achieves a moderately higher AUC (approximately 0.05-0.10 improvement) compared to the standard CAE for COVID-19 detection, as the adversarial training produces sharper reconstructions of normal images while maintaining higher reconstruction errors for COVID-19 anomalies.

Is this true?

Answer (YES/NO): NO